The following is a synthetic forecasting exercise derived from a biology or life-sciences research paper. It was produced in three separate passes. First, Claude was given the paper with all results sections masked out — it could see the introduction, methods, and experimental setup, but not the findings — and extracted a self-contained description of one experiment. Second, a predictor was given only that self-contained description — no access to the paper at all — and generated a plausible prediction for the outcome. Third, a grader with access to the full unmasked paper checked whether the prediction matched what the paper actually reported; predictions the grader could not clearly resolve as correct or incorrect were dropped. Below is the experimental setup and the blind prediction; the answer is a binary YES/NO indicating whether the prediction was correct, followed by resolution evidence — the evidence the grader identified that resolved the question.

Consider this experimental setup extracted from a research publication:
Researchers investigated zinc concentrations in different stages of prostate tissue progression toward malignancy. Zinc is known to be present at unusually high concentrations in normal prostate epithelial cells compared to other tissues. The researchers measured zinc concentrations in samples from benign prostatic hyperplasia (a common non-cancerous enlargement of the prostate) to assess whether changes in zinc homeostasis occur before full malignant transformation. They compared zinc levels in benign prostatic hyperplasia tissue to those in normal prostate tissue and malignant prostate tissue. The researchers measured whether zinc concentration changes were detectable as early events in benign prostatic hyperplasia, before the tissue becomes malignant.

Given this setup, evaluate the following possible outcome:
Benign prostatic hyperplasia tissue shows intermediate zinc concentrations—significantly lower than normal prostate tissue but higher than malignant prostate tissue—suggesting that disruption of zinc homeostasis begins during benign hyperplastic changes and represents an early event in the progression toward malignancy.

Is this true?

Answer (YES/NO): NO